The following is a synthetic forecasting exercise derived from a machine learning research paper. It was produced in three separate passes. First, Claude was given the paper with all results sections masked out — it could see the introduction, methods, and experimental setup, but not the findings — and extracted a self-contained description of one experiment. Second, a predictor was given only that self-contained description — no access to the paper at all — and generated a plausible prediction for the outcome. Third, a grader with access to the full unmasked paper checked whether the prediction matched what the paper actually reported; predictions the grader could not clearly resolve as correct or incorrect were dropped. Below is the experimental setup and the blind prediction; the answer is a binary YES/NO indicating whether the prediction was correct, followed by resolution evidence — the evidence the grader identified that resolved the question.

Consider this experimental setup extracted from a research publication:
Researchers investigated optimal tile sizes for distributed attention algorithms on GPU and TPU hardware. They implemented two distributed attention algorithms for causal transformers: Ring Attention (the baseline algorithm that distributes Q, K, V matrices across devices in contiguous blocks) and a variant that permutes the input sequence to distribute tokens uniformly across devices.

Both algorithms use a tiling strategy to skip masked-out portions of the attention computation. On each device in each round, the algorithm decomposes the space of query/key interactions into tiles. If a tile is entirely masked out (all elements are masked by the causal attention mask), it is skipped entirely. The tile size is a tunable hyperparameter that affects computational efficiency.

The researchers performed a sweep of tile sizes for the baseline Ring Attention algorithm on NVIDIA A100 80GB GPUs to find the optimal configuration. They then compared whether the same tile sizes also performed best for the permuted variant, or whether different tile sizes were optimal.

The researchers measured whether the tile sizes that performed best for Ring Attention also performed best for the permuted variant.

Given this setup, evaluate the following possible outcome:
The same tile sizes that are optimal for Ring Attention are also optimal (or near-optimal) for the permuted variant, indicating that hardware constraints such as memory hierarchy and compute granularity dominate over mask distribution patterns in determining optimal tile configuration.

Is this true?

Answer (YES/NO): YES